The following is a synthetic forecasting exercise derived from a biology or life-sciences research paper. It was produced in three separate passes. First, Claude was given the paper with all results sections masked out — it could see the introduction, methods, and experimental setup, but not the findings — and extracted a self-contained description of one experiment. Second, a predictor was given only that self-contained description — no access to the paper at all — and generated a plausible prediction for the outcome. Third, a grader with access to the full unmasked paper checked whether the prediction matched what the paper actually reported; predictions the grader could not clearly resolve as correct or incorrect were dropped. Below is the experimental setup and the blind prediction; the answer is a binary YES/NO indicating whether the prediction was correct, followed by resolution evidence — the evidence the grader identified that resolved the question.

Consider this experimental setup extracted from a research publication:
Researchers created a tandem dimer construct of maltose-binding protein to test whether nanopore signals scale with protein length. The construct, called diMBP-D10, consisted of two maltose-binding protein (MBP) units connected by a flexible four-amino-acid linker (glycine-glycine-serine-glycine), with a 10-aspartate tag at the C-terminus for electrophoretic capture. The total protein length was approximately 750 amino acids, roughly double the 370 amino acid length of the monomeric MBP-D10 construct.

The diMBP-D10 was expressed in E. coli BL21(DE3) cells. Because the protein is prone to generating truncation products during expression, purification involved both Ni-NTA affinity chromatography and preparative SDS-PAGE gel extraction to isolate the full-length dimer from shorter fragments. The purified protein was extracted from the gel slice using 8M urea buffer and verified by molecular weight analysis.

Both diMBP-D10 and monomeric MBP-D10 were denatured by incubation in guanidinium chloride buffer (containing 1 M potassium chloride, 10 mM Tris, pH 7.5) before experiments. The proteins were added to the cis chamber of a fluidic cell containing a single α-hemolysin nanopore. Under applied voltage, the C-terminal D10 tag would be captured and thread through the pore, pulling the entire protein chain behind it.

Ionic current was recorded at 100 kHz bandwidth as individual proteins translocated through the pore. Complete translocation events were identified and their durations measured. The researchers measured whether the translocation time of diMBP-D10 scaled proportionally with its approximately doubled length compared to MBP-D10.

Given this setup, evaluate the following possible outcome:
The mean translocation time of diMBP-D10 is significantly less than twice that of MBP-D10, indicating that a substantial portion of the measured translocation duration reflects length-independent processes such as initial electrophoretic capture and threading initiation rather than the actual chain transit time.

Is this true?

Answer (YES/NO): NO